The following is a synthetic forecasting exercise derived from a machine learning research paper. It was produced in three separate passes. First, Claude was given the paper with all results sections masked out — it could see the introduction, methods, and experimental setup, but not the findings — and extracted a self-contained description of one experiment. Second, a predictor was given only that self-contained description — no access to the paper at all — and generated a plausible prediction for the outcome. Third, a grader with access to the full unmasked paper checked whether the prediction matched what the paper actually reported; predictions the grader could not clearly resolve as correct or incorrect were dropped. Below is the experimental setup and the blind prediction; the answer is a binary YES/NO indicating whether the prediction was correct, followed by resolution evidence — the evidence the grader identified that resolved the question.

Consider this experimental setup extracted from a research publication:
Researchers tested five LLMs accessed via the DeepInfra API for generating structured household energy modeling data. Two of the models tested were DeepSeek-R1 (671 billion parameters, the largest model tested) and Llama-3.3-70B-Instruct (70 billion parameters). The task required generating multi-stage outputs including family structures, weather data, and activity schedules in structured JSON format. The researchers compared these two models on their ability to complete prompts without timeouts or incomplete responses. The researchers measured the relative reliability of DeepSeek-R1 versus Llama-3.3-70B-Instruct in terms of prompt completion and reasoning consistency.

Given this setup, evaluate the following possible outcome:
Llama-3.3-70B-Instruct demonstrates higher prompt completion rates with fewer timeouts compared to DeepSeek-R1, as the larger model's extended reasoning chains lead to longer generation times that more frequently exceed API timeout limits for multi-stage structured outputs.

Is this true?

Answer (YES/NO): YES